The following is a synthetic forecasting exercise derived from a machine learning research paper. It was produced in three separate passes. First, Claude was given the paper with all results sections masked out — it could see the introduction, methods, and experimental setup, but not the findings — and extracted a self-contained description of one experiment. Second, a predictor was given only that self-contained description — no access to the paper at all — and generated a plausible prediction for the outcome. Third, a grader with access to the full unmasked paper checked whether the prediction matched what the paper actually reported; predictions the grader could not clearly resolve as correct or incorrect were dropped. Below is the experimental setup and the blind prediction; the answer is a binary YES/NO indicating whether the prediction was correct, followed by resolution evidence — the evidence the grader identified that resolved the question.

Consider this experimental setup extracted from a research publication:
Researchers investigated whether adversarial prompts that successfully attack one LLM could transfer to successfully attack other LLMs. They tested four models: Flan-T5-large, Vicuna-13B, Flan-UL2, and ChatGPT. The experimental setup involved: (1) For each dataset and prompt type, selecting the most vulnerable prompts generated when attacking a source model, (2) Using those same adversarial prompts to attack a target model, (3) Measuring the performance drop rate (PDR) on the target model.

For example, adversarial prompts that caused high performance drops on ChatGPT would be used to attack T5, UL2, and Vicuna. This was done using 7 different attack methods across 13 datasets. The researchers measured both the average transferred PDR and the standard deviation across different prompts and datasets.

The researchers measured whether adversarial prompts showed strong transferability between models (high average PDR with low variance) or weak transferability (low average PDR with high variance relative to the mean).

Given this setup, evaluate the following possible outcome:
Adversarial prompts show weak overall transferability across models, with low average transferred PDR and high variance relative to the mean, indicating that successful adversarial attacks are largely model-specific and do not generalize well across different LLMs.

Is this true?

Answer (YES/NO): YES